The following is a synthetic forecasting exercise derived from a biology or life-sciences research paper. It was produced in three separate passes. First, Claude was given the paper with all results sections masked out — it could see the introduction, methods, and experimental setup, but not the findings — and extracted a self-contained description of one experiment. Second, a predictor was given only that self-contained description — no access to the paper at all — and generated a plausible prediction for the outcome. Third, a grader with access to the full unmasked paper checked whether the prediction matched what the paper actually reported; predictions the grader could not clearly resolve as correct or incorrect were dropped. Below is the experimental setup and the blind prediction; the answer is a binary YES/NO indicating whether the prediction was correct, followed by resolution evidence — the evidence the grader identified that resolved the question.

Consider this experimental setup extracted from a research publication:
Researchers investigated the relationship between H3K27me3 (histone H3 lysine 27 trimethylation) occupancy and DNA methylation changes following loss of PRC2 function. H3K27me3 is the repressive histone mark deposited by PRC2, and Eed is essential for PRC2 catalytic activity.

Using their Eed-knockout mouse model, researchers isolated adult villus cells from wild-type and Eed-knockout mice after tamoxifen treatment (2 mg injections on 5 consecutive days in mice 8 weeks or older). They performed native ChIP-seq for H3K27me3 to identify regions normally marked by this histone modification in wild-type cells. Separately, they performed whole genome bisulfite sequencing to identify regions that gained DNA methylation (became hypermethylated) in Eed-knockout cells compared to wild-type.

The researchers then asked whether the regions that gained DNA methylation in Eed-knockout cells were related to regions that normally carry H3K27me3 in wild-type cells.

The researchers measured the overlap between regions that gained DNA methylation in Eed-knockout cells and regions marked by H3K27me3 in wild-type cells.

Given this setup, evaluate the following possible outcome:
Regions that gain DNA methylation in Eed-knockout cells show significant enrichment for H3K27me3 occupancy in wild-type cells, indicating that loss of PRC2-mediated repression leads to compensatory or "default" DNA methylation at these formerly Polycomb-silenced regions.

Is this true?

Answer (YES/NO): NO